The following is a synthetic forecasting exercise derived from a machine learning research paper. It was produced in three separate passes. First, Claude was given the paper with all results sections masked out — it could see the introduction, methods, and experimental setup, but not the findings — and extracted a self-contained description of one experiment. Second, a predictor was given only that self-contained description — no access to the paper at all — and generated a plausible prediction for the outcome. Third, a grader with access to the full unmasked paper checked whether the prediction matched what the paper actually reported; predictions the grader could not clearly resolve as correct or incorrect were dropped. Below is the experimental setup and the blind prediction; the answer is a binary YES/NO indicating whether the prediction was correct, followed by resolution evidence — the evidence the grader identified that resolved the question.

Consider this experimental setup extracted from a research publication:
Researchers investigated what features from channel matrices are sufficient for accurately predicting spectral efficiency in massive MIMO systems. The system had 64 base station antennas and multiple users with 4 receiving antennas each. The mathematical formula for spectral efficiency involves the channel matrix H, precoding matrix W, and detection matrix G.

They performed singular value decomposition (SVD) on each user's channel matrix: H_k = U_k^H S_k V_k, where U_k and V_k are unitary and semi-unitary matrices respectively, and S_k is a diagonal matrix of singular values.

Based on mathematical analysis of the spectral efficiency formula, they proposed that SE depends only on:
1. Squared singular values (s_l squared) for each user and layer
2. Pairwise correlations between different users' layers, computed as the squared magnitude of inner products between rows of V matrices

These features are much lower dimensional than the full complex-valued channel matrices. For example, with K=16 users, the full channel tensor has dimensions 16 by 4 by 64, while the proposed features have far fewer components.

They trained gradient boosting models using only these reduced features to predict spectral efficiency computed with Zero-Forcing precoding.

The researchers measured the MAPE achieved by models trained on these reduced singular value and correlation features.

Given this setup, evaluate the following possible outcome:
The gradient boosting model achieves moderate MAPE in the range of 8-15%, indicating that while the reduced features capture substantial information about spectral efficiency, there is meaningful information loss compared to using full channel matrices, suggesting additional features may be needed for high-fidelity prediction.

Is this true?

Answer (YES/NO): NO